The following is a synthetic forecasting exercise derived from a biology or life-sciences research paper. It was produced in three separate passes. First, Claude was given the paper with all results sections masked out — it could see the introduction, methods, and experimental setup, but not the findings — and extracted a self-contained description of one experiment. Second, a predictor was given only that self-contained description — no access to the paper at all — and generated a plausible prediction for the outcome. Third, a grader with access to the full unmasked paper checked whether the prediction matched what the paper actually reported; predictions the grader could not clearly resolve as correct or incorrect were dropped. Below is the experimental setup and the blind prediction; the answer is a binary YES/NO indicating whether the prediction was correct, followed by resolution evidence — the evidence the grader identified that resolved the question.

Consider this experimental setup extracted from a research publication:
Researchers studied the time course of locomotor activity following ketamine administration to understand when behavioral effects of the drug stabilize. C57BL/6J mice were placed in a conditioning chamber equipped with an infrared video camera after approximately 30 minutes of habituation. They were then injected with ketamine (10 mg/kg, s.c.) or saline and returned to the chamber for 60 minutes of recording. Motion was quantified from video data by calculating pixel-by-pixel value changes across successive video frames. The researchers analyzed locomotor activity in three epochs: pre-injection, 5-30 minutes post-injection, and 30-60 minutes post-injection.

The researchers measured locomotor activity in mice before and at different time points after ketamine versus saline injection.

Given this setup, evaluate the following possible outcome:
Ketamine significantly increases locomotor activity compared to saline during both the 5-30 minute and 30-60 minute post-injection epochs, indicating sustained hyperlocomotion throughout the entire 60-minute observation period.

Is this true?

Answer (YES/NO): NO